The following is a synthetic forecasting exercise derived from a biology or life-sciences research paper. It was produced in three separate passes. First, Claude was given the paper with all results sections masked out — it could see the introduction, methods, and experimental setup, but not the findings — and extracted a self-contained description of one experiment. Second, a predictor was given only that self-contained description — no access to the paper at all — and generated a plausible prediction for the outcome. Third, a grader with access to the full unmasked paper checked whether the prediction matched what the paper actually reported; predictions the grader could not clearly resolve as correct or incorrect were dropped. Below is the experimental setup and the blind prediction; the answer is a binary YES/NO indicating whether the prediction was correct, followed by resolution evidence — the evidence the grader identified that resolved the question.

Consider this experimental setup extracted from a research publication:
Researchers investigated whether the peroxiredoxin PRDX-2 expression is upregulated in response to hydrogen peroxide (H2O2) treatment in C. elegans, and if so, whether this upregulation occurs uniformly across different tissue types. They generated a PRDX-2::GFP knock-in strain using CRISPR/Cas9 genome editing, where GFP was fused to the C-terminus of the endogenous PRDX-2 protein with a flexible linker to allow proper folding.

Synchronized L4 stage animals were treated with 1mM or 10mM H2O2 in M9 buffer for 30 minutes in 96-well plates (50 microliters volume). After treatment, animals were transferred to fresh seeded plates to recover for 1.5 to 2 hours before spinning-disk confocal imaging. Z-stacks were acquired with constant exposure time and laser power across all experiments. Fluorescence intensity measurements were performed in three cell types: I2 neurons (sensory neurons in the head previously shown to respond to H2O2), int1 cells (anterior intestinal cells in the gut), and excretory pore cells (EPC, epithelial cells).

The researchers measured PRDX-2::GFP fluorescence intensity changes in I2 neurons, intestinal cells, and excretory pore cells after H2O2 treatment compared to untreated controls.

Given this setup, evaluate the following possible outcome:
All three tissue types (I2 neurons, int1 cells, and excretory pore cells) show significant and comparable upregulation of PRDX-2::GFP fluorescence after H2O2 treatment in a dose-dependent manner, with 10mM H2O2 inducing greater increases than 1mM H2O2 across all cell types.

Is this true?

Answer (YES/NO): NO